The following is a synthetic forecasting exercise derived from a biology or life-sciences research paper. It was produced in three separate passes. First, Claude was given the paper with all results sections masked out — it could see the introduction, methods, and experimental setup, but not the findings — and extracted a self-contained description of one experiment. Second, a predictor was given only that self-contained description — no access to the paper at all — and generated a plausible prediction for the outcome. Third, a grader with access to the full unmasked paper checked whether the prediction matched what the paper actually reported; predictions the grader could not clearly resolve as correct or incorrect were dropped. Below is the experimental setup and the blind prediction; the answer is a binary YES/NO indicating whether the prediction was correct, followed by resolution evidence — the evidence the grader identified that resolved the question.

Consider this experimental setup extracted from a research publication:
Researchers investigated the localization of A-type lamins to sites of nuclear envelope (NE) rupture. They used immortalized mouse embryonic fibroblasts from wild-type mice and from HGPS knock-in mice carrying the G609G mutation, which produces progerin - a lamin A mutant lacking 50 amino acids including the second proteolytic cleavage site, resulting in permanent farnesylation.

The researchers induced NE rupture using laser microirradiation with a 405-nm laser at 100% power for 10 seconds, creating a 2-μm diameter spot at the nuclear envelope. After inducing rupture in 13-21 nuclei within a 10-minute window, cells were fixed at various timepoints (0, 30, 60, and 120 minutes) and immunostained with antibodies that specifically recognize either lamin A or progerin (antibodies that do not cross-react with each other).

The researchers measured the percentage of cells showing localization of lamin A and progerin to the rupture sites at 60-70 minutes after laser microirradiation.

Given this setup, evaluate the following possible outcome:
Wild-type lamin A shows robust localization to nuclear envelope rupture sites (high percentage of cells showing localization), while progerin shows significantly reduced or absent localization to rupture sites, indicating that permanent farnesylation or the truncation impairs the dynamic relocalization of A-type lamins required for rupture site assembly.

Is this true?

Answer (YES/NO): YES